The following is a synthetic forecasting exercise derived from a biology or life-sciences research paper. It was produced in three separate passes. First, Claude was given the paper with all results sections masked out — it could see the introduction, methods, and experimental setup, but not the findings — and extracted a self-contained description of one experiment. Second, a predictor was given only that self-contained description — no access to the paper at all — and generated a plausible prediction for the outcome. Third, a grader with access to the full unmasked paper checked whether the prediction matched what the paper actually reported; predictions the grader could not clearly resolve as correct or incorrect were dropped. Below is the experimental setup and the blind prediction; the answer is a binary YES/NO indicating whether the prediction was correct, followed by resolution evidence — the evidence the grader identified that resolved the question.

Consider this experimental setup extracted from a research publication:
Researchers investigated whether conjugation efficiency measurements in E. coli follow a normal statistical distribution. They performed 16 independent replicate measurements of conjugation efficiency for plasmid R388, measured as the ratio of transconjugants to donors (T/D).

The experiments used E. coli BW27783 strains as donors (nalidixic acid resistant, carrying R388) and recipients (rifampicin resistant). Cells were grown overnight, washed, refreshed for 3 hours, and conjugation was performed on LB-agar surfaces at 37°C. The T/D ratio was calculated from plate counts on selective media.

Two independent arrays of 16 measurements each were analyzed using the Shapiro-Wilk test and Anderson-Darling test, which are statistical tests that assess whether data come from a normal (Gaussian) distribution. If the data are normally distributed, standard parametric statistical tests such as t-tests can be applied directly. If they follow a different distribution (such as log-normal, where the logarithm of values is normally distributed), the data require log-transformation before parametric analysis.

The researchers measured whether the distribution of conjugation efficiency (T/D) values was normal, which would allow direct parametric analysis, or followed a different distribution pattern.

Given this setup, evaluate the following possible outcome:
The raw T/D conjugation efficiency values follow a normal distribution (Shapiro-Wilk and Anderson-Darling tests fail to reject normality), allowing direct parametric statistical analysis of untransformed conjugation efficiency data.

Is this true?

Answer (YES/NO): NO